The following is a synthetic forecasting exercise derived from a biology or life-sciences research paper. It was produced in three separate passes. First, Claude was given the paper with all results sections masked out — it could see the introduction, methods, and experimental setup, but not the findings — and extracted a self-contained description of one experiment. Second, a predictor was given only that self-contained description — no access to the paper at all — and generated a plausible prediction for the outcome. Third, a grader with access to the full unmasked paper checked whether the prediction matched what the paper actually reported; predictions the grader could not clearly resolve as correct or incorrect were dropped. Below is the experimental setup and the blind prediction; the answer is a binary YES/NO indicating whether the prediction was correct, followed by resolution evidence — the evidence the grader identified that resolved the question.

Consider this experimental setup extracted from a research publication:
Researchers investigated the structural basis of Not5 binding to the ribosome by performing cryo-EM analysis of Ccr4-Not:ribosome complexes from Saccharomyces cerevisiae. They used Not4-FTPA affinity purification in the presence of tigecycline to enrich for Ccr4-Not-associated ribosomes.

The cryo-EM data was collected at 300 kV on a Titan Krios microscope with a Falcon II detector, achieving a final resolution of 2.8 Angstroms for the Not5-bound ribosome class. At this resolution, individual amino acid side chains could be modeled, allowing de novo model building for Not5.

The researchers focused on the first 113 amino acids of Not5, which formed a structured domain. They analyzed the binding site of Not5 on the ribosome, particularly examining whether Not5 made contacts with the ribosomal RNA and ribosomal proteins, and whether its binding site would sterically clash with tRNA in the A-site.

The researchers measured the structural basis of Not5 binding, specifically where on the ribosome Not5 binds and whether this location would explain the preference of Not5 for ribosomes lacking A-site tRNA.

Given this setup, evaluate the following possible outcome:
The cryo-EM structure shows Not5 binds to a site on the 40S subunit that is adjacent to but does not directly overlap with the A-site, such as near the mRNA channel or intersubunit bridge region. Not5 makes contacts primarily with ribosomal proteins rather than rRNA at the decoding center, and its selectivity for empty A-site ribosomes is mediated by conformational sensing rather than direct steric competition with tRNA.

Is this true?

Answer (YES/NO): NO